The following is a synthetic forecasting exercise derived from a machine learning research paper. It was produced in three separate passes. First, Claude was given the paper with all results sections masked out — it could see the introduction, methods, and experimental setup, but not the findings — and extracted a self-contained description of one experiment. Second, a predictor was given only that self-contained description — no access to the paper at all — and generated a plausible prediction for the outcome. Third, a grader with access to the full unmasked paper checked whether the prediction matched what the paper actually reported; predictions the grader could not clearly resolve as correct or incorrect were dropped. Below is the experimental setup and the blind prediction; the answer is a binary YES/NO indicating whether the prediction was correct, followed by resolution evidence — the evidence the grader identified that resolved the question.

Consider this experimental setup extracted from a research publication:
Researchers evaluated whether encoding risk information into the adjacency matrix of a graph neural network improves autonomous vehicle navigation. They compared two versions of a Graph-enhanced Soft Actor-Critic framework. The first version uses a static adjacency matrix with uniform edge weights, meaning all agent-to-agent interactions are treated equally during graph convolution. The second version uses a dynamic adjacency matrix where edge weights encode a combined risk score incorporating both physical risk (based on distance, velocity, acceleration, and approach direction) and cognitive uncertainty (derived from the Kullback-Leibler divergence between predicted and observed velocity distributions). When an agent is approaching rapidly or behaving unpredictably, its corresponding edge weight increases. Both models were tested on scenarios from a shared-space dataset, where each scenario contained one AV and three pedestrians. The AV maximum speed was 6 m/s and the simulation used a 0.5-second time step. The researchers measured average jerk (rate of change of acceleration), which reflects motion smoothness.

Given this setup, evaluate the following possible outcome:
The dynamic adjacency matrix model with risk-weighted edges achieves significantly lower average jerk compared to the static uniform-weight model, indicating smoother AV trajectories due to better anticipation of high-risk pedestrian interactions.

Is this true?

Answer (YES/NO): NO